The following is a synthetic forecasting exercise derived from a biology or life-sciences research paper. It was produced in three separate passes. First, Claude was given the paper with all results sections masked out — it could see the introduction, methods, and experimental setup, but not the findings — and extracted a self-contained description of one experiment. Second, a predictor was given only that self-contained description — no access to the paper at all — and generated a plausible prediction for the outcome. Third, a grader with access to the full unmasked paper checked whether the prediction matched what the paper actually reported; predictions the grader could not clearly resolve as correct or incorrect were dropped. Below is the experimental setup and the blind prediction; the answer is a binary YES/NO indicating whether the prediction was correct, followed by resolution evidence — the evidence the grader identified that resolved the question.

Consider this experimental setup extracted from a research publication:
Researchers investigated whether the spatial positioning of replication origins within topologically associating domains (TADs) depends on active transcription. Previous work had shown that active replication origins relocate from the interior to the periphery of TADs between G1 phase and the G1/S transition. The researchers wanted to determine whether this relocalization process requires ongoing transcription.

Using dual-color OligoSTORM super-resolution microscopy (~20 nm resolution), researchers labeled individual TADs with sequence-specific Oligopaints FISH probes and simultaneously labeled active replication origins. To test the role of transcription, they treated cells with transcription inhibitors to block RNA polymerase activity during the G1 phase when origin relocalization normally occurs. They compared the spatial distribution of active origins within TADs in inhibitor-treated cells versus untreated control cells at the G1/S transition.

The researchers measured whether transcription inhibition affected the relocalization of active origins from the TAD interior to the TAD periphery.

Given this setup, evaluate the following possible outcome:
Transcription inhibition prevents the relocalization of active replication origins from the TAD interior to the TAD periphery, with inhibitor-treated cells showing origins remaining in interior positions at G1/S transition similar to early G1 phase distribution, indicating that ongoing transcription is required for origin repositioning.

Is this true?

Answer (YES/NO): YES